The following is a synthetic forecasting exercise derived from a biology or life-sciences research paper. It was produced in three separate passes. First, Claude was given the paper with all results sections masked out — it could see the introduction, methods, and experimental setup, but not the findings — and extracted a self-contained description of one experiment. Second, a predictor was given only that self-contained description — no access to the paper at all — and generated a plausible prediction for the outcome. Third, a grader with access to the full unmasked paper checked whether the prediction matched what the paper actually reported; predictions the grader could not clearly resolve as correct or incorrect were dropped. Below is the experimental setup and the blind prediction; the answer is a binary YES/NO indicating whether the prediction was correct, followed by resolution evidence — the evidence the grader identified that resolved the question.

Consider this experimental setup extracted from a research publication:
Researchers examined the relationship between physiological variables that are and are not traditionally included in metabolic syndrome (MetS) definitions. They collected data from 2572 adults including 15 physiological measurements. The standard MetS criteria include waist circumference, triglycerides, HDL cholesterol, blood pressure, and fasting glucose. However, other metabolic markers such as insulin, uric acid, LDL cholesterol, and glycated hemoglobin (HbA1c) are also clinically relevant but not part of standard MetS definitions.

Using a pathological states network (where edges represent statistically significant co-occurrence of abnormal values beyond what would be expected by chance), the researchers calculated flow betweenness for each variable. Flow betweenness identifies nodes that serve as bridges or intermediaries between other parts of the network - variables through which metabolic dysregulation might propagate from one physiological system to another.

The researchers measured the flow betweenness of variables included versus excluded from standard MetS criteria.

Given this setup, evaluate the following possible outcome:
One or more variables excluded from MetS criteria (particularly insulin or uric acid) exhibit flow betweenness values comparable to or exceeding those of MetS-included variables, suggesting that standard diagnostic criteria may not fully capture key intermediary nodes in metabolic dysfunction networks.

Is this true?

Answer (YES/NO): YES